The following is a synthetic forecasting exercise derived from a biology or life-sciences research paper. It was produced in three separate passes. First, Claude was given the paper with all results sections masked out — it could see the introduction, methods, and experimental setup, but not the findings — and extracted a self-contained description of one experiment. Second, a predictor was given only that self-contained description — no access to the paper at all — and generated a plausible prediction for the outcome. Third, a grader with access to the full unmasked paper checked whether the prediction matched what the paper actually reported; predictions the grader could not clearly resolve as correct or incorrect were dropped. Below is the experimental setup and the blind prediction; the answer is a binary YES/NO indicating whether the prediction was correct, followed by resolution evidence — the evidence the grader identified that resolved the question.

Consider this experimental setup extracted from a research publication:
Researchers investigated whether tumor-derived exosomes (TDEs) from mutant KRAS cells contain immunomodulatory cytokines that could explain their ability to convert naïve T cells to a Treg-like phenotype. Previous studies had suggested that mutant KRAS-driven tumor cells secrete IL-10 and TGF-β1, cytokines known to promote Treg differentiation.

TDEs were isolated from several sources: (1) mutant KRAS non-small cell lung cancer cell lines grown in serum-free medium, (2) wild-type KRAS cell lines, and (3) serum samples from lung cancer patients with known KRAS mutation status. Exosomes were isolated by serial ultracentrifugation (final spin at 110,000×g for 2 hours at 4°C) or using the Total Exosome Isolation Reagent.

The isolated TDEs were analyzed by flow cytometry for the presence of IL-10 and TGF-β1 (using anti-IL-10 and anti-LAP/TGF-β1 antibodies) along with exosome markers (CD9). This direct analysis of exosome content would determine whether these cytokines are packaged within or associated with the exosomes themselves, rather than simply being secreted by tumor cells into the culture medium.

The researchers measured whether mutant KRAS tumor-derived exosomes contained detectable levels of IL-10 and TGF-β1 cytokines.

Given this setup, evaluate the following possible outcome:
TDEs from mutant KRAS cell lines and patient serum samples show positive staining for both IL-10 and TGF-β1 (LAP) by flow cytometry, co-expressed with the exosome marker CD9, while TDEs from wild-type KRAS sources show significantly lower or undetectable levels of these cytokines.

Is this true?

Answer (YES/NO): NO